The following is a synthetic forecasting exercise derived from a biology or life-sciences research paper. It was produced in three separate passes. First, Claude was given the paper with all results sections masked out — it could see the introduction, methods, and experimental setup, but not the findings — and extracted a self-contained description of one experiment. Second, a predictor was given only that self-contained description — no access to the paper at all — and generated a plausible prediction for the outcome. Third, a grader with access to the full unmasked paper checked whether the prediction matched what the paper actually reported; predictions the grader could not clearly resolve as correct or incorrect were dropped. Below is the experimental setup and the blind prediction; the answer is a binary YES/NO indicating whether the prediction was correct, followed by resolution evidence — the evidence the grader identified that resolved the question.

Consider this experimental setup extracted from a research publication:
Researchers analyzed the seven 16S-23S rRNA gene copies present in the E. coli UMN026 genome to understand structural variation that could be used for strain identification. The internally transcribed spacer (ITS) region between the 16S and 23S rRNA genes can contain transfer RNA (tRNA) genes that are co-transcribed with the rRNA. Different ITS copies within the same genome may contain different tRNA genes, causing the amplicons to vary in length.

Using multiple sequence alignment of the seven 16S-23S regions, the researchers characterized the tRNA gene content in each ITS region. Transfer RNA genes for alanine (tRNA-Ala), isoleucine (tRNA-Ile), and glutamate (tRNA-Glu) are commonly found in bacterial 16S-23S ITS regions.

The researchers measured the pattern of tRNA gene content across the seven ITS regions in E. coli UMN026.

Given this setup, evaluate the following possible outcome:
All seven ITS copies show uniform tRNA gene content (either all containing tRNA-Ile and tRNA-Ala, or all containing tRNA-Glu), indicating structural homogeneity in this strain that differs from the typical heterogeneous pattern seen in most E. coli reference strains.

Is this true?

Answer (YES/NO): NO